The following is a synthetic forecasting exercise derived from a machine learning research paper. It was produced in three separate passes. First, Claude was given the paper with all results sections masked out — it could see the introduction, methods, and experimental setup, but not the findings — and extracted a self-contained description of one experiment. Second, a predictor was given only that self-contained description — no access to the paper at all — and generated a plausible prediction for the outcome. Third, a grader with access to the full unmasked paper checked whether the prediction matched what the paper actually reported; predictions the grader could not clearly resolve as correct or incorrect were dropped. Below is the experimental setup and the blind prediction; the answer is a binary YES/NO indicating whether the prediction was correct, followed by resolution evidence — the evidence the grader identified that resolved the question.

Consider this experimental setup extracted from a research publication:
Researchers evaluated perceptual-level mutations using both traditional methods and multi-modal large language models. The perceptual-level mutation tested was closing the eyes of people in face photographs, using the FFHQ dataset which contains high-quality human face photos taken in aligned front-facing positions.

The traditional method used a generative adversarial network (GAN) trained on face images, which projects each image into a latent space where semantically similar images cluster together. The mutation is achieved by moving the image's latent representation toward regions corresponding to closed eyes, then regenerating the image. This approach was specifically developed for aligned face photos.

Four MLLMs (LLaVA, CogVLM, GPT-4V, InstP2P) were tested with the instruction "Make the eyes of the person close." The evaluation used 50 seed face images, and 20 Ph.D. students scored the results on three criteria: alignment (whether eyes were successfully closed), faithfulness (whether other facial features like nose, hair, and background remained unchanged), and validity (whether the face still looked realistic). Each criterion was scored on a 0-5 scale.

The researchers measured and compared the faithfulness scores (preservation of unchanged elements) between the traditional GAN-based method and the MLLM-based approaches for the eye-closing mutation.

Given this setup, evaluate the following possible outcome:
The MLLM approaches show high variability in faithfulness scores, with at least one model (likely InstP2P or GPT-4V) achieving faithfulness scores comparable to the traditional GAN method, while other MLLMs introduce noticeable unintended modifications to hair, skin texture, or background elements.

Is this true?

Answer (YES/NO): NO